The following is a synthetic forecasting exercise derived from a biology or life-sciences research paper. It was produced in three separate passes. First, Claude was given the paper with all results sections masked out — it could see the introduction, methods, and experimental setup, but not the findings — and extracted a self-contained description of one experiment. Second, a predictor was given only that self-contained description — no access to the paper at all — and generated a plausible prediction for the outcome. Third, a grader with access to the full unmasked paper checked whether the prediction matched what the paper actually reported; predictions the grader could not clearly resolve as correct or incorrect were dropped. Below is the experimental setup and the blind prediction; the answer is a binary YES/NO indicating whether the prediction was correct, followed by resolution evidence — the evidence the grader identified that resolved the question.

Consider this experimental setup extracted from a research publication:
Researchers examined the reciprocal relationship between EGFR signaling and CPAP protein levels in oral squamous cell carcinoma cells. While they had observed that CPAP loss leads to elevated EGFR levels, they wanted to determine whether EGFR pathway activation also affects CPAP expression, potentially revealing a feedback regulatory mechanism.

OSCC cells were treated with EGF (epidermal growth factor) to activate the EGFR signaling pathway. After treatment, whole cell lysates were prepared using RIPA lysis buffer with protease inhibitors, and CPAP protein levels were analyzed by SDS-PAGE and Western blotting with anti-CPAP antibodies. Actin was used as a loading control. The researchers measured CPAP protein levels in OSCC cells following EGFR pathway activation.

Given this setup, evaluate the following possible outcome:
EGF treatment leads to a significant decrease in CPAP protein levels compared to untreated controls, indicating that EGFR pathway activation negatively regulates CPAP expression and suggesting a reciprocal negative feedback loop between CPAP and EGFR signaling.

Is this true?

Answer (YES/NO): NO